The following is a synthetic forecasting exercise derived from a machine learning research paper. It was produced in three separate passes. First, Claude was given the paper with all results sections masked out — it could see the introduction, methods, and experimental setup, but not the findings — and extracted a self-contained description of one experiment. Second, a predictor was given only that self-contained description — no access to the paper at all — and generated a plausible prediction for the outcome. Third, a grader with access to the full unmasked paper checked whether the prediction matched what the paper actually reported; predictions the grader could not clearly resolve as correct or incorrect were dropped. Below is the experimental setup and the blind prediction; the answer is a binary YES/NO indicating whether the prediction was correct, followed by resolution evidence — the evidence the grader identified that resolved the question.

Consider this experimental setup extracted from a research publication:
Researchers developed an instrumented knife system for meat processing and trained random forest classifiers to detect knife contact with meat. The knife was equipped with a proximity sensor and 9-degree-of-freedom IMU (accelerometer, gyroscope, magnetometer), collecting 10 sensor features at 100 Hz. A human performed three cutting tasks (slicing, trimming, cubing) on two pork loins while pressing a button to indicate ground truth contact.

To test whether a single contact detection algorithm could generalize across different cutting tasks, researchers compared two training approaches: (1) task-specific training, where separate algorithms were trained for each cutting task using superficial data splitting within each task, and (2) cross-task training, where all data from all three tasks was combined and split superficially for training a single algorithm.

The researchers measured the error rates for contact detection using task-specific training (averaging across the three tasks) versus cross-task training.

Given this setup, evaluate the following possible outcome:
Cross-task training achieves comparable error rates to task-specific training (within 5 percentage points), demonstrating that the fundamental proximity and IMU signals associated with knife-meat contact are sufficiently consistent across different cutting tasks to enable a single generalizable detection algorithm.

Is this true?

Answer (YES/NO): NO